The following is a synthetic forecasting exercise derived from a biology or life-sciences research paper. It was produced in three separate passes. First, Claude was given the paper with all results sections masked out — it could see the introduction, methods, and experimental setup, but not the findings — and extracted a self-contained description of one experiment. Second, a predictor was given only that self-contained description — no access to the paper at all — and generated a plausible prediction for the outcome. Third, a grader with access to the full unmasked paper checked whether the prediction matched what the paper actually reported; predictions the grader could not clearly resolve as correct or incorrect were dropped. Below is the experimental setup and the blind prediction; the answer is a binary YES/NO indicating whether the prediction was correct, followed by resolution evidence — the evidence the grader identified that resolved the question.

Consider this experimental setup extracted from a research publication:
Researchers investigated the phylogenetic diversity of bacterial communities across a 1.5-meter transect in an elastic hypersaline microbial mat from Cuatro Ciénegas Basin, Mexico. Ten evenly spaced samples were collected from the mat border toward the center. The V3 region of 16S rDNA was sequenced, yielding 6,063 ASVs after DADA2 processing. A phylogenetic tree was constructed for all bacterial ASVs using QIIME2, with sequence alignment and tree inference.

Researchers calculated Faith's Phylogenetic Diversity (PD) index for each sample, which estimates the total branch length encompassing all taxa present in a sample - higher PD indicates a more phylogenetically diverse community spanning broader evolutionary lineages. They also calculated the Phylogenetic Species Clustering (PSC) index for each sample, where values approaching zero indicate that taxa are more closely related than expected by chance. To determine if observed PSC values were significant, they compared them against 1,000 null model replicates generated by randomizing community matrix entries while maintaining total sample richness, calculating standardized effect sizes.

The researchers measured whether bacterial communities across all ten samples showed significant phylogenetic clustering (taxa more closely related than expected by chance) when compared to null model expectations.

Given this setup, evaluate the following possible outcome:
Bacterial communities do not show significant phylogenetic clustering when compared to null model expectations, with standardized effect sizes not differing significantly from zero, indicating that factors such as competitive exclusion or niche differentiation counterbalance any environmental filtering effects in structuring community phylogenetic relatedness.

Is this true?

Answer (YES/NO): NO